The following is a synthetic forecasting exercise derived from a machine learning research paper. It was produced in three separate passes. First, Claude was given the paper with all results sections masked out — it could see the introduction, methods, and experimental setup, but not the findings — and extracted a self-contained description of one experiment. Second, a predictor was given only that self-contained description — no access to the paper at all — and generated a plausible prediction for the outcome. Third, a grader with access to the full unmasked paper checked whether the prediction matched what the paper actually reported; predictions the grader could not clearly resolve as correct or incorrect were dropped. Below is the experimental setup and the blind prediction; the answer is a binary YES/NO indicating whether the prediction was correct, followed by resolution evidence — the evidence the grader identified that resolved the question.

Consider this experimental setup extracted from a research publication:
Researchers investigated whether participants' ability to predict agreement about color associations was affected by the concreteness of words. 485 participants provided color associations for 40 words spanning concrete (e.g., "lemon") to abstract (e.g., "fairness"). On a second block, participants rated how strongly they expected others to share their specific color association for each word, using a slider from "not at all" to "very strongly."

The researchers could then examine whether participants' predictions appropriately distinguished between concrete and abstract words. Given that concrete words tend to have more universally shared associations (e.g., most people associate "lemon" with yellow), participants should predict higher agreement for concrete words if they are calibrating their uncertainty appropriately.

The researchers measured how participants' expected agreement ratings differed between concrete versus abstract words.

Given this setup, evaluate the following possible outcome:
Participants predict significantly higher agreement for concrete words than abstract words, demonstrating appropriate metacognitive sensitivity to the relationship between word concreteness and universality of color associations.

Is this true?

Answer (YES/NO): YES